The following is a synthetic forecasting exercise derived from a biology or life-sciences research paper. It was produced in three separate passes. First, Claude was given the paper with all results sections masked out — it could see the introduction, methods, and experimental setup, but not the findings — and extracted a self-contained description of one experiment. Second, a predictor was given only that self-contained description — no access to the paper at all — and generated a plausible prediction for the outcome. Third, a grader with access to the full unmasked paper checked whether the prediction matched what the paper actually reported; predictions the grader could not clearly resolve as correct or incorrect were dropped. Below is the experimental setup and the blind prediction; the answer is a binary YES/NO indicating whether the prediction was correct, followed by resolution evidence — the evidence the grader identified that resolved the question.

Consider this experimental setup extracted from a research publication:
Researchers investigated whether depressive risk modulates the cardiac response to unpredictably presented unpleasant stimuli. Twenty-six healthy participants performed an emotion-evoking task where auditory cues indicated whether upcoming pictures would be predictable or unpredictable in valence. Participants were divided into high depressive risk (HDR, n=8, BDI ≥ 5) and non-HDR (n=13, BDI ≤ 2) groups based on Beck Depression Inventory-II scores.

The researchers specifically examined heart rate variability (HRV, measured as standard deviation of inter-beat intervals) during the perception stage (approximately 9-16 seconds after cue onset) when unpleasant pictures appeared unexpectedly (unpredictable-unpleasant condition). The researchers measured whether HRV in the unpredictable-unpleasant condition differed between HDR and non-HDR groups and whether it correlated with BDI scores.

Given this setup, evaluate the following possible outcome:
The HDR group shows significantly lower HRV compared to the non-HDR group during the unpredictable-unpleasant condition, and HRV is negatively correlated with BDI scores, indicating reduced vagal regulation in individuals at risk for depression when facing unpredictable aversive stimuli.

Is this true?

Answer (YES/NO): NO